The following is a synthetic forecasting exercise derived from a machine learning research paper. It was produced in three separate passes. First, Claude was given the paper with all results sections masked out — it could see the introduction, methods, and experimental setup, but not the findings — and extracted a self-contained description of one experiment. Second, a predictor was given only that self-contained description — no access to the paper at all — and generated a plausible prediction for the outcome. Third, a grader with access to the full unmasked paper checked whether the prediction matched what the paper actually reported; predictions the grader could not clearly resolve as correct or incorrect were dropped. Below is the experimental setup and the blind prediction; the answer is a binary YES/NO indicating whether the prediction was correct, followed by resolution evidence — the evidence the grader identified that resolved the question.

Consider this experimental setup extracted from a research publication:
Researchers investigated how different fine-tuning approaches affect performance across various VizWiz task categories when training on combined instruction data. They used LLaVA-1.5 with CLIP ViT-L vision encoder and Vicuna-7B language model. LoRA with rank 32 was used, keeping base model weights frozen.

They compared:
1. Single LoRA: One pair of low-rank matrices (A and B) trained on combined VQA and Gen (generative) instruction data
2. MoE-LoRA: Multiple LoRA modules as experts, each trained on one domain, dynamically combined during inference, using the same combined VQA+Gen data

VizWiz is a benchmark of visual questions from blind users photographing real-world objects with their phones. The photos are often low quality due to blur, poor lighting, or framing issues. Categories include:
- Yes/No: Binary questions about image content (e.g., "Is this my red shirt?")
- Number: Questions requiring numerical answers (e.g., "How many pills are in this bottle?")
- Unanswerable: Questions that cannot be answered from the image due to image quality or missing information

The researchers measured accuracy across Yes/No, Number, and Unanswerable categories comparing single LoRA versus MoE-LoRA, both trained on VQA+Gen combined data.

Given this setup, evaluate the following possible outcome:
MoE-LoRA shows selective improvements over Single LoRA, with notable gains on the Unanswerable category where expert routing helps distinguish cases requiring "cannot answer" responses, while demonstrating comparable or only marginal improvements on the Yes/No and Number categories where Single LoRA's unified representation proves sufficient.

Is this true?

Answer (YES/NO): NO